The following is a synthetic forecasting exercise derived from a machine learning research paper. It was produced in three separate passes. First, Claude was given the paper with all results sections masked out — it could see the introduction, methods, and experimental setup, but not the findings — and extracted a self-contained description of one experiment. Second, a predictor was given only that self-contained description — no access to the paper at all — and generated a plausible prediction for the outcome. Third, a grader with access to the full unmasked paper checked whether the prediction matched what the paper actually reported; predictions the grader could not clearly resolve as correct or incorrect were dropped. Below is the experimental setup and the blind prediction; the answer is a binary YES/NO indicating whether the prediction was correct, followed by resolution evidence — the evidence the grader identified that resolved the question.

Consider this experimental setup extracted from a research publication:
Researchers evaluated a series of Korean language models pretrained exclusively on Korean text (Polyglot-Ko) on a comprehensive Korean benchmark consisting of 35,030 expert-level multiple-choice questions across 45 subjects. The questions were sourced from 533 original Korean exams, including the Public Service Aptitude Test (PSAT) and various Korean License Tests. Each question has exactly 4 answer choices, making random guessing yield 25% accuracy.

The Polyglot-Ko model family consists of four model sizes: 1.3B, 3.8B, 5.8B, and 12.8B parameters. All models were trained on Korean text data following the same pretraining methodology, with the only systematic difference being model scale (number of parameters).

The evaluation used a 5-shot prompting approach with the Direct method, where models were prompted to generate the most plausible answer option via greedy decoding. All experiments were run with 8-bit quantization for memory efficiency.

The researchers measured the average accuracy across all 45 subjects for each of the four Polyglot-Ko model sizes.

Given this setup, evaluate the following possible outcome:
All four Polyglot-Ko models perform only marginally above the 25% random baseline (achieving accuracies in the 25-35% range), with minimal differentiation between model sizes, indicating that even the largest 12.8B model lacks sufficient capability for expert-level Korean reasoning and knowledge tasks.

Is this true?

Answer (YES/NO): YES